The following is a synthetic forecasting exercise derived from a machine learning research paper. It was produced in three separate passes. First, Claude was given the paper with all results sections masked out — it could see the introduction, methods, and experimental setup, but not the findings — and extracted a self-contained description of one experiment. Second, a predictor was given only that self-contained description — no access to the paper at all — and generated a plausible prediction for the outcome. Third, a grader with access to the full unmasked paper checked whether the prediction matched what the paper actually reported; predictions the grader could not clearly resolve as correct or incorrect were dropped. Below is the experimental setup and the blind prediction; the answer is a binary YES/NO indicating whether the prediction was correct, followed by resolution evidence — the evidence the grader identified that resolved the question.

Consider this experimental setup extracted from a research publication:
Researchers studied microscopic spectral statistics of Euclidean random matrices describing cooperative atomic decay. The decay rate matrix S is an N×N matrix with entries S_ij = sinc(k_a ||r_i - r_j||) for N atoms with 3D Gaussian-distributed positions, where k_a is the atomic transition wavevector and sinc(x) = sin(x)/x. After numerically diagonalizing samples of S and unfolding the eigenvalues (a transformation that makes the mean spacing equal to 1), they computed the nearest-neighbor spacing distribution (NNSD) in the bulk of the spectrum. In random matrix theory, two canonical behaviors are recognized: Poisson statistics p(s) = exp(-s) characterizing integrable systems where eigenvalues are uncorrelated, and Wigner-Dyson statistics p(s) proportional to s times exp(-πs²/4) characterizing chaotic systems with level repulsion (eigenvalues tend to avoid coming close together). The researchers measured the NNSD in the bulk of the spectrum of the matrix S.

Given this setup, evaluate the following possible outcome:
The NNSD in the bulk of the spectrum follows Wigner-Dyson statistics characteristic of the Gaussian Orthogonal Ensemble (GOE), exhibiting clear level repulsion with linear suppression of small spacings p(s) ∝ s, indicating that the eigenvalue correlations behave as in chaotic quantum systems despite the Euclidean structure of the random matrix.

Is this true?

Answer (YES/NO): YES